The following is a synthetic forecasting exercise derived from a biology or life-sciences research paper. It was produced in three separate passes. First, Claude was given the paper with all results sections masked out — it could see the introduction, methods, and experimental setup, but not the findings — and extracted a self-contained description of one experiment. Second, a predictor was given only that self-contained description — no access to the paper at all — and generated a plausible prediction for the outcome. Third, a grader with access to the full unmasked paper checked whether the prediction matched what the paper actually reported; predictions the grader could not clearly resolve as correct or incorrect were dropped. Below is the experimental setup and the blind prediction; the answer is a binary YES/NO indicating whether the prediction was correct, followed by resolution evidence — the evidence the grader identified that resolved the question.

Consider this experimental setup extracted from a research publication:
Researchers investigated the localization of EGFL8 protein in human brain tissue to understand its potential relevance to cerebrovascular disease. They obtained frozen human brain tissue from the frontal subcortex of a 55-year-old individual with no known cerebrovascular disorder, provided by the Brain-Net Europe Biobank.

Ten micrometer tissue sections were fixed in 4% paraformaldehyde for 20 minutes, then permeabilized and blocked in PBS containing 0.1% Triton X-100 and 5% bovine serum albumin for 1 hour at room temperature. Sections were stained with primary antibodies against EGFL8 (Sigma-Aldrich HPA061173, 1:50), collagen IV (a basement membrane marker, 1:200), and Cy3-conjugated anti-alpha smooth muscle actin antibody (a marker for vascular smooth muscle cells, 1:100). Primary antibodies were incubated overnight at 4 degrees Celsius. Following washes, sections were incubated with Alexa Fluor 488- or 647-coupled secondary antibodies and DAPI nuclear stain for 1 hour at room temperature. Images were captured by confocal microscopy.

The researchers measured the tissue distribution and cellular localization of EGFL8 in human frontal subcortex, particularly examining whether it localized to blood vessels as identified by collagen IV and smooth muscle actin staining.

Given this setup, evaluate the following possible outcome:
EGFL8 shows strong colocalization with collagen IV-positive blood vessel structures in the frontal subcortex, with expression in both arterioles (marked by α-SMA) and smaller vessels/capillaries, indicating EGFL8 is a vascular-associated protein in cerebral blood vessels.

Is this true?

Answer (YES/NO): NO